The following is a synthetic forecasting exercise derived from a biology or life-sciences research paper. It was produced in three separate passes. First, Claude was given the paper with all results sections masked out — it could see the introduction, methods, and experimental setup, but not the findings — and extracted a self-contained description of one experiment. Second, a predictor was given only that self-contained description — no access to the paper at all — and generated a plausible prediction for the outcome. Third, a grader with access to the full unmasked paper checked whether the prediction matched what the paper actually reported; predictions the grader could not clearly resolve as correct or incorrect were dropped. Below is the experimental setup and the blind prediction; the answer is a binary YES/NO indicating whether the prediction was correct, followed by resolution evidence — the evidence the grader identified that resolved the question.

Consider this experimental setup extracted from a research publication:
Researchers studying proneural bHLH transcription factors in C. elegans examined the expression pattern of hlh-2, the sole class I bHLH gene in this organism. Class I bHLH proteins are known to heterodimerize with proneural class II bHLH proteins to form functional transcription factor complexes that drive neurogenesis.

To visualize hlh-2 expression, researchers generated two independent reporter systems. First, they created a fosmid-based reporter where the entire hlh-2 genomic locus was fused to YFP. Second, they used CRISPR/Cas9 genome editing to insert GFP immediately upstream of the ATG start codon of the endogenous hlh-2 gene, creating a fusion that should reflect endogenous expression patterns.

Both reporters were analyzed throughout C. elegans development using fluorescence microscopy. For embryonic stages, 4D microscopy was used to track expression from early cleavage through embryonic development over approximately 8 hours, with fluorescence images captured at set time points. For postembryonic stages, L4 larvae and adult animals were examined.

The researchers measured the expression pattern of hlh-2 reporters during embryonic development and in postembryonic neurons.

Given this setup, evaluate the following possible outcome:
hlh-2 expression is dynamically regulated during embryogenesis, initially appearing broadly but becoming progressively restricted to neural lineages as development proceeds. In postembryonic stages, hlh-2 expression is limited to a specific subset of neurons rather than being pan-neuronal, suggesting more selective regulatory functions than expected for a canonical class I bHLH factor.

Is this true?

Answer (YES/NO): NO